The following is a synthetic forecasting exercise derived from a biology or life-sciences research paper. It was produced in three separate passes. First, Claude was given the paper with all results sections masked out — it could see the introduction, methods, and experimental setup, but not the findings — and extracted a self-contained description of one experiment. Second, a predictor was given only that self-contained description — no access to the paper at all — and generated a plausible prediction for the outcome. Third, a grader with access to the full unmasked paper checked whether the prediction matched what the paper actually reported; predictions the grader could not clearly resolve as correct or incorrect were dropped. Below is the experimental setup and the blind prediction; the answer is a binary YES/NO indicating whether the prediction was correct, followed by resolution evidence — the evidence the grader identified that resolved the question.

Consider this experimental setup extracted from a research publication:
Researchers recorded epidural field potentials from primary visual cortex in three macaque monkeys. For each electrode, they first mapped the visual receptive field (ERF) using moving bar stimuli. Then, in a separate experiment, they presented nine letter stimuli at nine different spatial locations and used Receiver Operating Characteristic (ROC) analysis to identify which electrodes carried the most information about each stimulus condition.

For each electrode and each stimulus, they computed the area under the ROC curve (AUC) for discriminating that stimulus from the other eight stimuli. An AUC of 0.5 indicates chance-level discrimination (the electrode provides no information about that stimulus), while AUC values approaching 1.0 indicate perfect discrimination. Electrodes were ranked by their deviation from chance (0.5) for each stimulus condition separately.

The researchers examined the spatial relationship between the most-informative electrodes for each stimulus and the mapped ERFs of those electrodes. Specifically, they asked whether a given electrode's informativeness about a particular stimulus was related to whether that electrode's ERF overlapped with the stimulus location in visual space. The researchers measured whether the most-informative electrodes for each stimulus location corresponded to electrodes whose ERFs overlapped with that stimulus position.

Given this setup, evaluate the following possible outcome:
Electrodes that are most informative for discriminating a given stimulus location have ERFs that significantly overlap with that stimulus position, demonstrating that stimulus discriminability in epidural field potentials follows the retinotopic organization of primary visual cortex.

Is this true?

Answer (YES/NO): YES